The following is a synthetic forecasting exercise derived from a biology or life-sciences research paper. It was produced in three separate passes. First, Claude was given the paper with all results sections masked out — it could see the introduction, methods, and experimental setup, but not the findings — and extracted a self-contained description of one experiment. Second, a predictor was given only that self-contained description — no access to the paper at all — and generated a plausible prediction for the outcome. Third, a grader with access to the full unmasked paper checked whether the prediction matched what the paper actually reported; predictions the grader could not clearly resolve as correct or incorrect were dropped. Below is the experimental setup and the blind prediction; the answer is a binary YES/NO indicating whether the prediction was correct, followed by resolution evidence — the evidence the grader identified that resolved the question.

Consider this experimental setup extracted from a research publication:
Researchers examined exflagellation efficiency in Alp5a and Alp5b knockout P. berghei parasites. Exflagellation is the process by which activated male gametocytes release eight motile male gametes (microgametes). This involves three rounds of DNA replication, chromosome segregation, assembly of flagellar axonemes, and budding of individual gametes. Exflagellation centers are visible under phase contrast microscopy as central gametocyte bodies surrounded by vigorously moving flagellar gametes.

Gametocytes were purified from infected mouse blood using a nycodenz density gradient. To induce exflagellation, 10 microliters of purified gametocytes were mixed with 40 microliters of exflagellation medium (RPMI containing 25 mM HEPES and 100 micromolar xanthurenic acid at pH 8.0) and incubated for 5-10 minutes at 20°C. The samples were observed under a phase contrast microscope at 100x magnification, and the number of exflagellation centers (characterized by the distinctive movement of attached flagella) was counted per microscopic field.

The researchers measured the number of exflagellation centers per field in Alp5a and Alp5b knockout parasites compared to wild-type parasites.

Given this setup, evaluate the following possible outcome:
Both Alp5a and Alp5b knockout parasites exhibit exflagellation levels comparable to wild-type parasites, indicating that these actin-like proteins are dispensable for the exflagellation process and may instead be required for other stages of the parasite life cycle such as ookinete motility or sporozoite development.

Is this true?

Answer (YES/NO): NO